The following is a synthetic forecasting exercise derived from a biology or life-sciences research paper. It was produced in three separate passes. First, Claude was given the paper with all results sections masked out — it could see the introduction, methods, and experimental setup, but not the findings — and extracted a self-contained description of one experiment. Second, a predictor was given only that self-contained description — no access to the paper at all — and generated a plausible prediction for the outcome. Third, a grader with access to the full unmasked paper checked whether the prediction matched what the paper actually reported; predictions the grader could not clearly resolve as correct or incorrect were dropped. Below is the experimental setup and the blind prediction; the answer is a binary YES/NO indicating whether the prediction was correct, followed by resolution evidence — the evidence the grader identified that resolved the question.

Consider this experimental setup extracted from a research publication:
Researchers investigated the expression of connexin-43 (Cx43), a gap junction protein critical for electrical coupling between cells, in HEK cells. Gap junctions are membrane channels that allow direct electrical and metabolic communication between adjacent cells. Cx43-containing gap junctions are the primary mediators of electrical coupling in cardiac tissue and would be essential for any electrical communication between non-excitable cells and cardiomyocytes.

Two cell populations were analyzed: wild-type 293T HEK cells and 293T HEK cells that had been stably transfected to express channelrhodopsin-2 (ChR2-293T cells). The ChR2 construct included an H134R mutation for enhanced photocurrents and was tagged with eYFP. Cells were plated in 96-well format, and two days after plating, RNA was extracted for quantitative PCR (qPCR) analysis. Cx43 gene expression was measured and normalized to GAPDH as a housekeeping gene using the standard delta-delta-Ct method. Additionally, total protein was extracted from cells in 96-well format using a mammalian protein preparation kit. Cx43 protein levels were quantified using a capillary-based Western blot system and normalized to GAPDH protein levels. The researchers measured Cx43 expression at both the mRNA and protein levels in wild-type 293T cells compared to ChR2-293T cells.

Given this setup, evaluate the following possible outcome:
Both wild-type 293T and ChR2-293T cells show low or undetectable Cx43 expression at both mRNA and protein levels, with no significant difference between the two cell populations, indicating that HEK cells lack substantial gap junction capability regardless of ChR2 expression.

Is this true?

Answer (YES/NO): NO